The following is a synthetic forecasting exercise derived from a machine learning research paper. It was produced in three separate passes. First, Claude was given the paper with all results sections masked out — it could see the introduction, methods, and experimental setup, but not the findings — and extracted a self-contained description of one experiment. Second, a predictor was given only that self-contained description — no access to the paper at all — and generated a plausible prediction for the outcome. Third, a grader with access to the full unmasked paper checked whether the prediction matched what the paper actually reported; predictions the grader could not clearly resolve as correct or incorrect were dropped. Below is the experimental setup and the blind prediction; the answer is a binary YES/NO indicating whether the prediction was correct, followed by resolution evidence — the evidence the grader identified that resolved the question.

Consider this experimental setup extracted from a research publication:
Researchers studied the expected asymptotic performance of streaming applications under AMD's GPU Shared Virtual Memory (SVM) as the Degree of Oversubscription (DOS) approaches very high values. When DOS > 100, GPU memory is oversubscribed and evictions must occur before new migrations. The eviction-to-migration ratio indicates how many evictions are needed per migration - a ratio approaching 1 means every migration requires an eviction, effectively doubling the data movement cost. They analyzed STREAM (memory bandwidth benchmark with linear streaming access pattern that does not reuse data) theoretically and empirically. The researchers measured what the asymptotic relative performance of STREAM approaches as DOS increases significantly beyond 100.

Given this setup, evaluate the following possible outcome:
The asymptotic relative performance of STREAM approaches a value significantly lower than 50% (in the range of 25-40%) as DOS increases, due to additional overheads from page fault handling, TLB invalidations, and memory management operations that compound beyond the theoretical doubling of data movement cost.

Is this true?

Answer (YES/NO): NO